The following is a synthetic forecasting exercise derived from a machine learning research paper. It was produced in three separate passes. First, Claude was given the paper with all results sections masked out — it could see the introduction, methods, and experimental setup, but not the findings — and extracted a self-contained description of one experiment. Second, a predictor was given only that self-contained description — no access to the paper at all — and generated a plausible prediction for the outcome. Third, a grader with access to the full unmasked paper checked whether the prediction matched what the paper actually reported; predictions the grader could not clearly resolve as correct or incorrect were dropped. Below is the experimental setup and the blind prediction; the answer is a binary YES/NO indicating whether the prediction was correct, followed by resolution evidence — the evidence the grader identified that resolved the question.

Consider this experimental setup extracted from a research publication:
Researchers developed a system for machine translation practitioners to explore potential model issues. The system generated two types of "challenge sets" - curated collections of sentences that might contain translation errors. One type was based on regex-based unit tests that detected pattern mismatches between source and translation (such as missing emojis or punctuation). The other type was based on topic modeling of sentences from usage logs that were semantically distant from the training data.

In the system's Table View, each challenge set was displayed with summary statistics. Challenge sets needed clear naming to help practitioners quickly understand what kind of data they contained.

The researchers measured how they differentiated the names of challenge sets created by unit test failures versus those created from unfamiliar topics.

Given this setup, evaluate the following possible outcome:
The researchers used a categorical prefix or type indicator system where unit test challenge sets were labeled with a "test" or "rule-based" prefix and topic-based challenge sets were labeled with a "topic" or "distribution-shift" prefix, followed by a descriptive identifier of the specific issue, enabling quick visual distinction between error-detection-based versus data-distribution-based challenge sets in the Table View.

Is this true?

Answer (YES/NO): NO